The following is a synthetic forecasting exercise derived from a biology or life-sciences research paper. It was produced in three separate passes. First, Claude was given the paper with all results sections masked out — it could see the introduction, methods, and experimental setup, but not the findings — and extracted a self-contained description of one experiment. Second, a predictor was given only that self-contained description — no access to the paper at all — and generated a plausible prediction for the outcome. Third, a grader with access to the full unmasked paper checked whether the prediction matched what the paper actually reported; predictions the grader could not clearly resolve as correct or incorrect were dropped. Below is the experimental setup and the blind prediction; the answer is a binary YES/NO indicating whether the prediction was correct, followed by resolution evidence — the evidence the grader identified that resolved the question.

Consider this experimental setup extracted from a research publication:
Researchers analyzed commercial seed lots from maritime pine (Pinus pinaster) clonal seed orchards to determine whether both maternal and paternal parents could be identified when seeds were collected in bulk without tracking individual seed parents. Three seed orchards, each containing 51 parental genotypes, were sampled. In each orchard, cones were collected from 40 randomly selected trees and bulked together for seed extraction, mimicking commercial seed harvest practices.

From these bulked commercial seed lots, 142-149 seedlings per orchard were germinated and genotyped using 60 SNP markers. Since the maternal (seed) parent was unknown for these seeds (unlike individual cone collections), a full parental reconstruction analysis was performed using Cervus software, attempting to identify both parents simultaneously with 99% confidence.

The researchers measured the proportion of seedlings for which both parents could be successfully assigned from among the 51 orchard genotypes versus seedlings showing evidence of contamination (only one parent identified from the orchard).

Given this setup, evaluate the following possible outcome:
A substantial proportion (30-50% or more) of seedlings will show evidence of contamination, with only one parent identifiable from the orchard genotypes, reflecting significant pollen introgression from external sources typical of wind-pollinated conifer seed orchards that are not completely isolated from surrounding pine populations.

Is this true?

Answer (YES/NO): YES